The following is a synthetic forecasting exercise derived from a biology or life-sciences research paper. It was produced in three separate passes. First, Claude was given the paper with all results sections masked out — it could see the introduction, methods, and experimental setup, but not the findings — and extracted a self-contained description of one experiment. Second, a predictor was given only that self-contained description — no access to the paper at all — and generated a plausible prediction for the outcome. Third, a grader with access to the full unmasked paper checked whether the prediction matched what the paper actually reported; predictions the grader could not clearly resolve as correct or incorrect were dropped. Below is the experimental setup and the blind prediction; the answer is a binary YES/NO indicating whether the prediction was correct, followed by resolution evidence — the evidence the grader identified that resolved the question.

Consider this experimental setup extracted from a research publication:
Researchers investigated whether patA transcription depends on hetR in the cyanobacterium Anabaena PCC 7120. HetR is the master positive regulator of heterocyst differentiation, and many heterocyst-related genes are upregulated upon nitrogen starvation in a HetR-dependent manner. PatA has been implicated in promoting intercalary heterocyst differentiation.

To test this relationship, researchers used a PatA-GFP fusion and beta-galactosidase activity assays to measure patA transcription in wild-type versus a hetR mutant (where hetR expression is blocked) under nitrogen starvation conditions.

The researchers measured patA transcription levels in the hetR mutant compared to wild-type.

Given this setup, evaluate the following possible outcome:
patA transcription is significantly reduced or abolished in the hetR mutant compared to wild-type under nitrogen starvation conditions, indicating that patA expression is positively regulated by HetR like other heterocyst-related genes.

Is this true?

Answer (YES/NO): YES